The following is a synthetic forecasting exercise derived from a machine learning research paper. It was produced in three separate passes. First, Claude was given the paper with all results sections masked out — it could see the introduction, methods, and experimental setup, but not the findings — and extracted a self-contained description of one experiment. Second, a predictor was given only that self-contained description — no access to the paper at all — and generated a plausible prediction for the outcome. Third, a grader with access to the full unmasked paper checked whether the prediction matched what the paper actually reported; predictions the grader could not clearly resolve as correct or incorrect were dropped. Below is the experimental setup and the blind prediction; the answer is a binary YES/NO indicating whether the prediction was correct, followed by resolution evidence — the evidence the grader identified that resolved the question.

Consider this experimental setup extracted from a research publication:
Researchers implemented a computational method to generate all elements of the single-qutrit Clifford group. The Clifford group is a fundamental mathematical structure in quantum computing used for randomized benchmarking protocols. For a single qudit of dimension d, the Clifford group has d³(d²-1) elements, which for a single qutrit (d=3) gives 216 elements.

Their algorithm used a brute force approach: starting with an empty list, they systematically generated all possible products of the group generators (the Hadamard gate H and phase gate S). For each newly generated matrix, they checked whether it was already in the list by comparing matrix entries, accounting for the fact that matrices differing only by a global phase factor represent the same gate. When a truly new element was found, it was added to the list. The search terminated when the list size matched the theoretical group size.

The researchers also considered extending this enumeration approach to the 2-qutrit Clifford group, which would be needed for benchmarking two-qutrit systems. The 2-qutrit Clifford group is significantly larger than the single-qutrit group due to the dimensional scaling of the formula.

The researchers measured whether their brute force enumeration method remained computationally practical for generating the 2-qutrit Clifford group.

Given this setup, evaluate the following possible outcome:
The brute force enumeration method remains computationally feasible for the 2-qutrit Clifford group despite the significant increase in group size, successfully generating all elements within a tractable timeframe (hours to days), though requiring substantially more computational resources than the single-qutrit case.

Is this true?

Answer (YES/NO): NO